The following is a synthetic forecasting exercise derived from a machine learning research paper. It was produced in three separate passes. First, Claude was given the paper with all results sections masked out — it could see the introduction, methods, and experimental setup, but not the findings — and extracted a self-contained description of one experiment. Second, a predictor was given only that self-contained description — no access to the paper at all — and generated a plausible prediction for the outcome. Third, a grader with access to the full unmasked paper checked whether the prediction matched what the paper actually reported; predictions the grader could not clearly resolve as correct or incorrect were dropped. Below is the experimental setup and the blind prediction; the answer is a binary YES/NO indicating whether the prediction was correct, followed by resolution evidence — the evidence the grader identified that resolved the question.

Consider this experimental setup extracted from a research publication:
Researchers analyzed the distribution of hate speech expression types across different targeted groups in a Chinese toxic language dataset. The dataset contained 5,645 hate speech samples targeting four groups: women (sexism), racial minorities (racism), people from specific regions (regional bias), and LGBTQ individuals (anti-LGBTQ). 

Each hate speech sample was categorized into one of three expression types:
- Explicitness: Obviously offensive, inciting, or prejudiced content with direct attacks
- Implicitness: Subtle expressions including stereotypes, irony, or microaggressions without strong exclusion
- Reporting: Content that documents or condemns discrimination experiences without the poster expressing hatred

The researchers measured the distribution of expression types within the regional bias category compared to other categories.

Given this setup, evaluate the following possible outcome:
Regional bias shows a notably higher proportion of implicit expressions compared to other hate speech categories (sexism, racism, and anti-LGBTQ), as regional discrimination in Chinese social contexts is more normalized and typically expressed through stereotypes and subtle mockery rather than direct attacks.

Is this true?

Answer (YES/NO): NO